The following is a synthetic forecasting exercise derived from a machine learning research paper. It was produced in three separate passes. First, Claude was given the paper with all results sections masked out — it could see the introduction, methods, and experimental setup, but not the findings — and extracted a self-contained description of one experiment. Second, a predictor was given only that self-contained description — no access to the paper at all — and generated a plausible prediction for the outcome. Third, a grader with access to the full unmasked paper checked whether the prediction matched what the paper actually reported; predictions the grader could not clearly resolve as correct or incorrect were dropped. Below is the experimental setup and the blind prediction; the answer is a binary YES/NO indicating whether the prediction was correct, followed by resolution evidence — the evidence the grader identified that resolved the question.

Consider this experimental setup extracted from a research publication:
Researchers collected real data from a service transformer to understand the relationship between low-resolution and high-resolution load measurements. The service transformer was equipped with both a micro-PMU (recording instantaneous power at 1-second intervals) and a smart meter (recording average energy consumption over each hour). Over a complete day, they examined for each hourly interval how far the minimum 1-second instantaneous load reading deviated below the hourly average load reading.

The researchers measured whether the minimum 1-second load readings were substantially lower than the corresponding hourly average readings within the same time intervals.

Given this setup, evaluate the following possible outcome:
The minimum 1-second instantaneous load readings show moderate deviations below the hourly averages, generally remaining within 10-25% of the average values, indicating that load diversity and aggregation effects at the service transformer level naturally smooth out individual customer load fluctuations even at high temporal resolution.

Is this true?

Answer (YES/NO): NO